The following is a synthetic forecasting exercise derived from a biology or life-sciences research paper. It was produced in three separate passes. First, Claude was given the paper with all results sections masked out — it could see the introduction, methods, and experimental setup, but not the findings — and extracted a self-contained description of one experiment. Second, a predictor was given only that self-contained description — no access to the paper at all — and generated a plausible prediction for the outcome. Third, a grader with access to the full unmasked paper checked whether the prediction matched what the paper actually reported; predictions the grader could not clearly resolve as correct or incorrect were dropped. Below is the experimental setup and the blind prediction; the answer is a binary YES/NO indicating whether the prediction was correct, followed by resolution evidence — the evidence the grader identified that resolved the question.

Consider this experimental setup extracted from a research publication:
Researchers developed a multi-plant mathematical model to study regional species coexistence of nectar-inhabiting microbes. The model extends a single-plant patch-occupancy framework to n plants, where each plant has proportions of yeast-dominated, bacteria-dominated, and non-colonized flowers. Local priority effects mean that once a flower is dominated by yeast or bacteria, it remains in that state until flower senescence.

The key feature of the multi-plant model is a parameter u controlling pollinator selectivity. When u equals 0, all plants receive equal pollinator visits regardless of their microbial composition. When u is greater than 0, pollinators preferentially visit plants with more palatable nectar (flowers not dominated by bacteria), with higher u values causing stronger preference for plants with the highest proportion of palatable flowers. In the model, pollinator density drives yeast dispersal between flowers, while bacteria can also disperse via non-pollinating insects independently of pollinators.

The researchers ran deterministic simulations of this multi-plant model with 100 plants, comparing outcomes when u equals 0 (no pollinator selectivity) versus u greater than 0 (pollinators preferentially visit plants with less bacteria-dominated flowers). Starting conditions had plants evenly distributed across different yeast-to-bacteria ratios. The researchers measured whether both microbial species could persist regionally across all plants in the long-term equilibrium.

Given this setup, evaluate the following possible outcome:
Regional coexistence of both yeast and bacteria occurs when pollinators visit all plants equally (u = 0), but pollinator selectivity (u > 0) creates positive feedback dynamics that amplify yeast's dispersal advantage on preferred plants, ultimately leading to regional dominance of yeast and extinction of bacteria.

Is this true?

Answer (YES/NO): NO